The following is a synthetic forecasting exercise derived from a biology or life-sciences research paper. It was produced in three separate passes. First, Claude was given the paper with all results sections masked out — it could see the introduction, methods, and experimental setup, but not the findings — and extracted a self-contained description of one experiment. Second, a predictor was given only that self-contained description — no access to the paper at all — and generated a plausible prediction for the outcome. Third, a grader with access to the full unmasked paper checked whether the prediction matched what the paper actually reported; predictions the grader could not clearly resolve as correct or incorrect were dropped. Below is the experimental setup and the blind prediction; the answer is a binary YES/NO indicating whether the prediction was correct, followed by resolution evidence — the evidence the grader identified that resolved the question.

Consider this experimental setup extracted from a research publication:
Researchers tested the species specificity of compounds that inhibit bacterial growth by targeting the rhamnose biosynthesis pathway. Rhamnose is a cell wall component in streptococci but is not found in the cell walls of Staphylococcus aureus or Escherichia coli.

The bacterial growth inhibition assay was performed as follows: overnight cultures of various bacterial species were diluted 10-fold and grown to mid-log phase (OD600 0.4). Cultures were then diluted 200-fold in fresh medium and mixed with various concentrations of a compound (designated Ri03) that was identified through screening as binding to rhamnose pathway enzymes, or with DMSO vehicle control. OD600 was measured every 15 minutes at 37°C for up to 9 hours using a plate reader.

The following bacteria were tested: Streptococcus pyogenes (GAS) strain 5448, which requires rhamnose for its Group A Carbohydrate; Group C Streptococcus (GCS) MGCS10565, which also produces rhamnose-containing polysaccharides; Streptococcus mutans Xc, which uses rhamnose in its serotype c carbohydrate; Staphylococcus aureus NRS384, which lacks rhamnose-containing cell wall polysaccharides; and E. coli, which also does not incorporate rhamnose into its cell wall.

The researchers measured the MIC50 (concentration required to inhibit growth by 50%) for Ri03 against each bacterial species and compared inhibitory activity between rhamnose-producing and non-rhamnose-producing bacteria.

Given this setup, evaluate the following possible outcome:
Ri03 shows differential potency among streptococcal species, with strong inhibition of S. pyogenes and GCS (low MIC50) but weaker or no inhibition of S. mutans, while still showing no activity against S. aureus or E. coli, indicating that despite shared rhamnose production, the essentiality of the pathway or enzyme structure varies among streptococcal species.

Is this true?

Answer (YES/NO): NO